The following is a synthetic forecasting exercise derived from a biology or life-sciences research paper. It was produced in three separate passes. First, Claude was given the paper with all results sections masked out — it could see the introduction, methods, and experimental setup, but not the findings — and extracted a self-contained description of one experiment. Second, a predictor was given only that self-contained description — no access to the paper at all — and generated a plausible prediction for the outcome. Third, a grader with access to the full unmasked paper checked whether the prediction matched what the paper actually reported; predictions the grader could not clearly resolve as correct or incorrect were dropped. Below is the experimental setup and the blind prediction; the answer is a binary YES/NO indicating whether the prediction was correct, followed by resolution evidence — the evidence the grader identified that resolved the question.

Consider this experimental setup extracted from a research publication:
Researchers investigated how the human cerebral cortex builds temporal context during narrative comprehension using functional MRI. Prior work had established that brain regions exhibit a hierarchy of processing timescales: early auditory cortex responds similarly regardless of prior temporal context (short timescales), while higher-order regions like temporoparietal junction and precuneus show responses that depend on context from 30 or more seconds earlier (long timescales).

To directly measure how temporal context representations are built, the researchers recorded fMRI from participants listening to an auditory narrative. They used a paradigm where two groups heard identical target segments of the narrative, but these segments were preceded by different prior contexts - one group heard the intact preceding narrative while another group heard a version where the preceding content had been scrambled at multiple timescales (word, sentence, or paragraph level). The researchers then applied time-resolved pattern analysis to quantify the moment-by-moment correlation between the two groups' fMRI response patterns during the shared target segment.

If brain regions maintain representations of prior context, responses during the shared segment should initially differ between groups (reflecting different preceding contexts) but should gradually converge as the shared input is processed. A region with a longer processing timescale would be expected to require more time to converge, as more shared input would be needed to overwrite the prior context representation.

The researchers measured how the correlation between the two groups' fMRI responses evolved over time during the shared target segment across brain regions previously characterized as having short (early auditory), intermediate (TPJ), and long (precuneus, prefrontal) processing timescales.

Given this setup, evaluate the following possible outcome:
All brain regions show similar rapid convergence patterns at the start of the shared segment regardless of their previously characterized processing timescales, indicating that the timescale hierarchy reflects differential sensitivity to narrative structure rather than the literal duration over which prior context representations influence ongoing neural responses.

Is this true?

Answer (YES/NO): NO